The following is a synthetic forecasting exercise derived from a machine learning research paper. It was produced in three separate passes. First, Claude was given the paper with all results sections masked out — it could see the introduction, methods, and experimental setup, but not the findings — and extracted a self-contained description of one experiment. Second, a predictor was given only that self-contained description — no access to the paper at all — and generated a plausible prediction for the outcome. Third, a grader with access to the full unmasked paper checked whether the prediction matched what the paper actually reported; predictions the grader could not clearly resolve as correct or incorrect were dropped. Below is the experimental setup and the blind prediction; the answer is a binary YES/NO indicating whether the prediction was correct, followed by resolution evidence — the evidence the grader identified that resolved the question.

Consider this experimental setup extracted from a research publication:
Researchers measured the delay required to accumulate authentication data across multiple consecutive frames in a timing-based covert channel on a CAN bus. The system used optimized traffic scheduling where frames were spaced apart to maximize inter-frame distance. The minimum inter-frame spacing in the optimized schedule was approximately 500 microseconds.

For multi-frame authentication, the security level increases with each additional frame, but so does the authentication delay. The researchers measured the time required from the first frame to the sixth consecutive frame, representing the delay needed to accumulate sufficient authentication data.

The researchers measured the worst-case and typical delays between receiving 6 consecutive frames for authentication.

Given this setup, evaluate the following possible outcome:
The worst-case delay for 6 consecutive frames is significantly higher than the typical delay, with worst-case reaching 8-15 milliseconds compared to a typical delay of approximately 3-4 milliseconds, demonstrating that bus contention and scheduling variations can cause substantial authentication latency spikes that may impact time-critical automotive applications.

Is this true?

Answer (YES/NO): NO